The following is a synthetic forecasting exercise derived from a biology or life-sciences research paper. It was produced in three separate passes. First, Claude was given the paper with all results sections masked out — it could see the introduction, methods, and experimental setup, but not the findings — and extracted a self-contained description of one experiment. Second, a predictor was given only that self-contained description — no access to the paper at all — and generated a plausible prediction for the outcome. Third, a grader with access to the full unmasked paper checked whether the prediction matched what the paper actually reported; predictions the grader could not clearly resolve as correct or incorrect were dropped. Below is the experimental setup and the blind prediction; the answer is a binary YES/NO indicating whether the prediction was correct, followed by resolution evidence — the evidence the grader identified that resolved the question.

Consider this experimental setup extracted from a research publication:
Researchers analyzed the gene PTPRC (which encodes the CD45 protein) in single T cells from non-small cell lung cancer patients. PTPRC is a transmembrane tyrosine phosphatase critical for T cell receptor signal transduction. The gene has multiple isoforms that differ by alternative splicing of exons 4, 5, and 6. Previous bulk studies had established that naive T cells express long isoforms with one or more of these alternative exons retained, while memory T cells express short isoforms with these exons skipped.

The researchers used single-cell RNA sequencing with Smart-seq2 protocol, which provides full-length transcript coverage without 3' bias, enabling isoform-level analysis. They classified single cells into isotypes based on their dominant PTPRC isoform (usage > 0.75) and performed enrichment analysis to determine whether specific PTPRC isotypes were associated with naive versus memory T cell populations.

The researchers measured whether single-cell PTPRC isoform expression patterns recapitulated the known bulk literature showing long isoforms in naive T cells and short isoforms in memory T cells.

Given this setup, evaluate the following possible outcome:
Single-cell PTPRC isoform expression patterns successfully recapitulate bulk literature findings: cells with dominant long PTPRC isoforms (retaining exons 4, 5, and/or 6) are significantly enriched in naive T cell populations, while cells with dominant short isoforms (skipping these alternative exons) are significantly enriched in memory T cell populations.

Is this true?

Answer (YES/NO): YES